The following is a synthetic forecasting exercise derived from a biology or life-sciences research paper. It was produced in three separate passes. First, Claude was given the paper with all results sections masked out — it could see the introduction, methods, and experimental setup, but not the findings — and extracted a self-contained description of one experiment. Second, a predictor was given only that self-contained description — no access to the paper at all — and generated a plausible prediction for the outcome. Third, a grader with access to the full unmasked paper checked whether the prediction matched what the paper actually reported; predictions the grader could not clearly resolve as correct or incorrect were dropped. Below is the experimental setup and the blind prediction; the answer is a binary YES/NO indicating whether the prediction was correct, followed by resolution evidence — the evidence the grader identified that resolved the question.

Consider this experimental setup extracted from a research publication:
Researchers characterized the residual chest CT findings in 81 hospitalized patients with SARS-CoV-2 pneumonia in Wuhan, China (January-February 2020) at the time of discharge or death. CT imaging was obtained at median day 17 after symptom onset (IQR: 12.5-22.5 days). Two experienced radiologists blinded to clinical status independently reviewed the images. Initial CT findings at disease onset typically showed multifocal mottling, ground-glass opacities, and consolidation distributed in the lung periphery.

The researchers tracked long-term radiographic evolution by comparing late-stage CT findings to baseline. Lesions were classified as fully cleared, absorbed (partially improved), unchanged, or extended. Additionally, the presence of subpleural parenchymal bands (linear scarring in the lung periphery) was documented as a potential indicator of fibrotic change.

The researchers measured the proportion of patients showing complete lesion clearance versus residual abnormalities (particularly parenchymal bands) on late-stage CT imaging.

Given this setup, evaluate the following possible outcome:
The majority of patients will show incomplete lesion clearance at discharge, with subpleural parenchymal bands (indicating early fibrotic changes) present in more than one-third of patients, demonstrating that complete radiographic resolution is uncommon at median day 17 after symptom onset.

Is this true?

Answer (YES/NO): YES